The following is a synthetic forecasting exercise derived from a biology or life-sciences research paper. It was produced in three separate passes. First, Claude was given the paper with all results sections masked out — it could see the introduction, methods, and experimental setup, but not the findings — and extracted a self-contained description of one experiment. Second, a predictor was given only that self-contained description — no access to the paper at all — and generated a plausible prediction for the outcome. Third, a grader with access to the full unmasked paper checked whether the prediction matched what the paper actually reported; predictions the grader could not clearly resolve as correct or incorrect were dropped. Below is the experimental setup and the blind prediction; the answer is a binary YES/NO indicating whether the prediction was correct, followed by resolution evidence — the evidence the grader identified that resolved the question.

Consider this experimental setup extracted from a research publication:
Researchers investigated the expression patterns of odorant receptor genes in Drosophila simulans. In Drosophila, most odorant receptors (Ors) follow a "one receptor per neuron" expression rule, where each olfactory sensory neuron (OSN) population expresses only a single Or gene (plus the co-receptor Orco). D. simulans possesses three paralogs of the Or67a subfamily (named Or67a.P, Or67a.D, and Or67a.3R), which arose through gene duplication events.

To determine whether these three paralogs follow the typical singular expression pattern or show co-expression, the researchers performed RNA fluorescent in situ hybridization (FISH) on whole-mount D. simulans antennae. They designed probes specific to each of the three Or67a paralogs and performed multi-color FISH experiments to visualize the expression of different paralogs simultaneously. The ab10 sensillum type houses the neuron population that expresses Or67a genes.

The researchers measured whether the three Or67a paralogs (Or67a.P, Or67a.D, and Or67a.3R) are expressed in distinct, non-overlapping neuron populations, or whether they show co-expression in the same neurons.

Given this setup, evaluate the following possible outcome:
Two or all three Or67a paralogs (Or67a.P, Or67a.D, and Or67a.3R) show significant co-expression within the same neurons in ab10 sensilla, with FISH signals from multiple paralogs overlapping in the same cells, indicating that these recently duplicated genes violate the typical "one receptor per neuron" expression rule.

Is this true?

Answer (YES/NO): YES